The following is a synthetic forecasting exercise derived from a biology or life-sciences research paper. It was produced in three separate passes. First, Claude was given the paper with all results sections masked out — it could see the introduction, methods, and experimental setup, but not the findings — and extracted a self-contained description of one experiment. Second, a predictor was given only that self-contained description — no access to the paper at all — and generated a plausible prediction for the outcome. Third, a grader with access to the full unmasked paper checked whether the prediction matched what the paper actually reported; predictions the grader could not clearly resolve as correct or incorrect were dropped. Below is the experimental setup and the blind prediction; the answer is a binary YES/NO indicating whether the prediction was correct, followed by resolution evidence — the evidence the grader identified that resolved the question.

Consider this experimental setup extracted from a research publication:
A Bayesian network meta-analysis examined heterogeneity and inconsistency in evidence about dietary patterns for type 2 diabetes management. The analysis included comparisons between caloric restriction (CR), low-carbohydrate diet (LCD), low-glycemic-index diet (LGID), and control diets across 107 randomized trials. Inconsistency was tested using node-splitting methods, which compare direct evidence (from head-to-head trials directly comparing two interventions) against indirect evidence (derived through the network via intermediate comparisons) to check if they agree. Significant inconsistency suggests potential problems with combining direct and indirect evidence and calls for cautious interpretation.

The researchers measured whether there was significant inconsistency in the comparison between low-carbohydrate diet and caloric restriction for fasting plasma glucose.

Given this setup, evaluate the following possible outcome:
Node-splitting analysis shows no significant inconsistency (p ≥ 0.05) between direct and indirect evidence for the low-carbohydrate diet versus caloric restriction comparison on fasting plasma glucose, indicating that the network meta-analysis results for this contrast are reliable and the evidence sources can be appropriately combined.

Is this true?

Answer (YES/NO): NO